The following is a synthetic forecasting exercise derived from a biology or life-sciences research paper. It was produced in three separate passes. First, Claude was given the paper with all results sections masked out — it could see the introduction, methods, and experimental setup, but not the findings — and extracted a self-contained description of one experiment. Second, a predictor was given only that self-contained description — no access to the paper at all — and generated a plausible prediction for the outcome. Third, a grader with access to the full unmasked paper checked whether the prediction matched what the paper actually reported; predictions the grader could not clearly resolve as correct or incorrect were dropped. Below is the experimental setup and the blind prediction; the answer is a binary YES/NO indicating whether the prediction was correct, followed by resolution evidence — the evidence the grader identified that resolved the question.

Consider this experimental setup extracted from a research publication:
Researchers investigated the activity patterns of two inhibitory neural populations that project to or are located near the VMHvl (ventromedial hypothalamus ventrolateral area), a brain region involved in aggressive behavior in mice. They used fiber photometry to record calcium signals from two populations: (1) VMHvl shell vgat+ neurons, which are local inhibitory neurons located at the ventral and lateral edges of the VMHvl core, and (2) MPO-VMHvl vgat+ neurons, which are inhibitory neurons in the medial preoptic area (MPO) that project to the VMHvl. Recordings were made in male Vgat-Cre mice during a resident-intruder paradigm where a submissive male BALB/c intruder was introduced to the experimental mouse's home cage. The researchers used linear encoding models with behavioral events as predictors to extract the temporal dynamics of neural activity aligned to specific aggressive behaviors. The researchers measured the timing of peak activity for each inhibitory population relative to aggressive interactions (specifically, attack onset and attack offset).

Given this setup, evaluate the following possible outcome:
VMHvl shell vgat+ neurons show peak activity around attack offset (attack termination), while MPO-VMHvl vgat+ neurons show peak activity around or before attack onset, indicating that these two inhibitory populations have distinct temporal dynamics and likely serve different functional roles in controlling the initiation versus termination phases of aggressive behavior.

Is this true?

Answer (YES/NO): NO